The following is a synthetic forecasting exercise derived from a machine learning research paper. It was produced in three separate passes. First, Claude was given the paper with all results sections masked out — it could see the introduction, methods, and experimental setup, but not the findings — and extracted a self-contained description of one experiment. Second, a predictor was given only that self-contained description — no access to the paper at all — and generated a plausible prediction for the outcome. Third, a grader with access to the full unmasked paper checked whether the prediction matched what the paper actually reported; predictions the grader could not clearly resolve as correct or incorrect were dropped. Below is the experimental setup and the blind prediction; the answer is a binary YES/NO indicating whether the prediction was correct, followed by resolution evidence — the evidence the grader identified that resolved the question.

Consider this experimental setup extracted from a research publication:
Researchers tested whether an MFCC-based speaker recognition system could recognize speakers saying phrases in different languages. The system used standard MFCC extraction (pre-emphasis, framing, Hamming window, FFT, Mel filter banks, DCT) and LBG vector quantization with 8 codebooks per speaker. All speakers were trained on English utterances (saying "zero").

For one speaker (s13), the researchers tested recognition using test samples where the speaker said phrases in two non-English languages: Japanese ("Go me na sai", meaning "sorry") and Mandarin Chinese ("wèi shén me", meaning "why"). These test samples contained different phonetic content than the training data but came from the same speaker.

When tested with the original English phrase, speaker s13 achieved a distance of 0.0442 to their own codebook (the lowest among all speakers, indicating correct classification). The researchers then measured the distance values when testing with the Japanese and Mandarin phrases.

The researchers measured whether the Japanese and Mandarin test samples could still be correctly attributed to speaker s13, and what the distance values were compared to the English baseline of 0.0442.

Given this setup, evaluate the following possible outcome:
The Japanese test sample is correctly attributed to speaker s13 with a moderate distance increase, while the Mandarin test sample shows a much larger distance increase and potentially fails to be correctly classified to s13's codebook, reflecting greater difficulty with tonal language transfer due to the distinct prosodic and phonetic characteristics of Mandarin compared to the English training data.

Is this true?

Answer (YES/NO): NO